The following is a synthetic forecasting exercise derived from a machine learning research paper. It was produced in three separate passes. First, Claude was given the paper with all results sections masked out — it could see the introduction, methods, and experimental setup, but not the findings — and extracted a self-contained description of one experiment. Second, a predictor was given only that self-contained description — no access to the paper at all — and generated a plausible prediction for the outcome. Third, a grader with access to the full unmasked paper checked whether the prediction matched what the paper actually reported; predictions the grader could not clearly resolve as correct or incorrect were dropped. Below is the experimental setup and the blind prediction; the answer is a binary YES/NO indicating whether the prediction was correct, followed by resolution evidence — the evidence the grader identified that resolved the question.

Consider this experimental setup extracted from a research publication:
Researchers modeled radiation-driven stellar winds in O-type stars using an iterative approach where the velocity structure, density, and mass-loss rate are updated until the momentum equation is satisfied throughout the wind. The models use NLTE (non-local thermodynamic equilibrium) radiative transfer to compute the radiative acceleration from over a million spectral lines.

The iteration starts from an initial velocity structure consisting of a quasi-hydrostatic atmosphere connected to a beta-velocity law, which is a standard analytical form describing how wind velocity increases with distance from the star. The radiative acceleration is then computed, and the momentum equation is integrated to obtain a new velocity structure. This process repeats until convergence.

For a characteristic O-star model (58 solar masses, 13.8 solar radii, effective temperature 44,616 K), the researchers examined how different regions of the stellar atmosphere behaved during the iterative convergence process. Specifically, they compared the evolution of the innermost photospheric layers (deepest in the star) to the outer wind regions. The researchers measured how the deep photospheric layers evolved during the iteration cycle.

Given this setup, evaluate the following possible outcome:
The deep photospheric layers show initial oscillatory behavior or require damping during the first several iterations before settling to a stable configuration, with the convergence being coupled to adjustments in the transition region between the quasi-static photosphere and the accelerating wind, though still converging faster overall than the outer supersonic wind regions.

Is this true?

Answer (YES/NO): NO